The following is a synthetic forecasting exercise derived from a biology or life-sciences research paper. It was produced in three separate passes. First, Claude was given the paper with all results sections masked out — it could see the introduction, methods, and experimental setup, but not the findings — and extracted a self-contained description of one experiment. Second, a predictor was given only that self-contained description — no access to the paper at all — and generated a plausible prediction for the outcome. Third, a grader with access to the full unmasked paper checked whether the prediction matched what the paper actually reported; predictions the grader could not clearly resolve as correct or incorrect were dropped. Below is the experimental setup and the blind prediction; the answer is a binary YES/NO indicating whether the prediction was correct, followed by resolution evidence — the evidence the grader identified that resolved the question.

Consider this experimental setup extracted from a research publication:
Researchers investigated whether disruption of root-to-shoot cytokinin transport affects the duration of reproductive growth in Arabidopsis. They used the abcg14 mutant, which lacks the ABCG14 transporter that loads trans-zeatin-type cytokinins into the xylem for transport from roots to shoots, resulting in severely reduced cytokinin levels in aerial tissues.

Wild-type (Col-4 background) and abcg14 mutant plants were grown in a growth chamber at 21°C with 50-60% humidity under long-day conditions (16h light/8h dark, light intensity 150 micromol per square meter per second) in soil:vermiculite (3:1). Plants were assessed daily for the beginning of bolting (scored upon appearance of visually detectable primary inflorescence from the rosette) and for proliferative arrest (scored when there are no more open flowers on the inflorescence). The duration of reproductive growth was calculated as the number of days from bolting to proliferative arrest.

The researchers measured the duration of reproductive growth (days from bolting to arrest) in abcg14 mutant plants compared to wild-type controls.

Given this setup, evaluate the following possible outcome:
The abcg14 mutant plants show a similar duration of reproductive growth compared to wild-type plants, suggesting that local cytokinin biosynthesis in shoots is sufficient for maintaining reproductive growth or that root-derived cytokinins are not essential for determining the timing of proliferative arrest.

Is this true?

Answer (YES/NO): YES